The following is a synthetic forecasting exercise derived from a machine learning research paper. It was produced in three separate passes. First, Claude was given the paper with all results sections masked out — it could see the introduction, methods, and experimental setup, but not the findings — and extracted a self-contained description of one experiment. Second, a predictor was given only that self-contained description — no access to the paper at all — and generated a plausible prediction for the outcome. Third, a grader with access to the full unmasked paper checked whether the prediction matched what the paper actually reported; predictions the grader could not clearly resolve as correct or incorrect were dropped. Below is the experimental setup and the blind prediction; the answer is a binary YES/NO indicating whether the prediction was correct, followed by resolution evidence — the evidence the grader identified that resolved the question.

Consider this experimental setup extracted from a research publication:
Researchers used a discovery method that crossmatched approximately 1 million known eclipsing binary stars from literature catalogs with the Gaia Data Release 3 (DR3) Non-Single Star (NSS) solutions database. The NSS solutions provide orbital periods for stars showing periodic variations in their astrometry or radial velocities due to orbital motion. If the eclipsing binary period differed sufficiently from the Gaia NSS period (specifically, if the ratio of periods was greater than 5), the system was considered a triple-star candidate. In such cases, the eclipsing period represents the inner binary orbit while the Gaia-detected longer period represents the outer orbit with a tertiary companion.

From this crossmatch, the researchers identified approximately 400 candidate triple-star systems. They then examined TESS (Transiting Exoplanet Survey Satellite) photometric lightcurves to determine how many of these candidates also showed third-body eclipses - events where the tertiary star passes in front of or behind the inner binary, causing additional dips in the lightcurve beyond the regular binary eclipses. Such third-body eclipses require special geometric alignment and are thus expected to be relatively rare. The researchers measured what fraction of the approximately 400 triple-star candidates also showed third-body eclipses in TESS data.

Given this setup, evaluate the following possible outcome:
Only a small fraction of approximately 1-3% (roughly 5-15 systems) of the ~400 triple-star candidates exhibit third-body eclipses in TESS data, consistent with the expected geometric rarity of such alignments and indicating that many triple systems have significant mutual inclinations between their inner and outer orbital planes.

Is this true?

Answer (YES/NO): YES